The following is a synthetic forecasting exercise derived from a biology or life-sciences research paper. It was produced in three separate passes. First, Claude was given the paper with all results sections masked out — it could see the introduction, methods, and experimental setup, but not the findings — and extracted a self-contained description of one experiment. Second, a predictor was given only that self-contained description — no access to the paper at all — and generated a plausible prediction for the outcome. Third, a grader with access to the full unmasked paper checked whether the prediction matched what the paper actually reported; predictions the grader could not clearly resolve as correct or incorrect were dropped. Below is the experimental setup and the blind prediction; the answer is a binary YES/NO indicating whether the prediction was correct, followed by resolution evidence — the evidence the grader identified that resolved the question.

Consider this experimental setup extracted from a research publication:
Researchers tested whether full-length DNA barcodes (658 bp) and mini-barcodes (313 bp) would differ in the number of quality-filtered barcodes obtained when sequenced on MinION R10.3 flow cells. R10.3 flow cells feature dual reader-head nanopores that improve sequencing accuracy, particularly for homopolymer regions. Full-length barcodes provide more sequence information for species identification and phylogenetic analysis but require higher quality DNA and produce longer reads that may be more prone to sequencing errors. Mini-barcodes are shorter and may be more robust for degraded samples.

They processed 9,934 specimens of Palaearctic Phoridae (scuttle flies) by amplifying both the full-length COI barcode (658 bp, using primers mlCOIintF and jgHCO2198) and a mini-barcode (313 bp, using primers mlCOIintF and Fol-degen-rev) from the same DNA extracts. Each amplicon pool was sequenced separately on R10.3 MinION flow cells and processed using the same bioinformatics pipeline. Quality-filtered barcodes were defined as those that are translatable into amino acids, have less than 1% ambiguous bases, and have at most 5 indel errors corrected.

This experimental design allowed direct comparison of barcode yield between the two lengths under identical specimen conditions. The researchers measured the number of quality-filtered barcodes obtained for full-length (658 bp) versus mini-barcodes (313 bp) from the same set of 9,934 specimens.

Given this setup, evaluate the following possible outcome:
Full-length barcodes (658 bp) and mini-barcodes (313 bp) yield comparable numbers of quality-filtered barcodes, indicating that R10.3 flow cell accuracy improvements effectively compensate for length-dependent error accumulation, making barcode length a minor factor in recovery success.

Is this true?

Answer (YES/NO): NO